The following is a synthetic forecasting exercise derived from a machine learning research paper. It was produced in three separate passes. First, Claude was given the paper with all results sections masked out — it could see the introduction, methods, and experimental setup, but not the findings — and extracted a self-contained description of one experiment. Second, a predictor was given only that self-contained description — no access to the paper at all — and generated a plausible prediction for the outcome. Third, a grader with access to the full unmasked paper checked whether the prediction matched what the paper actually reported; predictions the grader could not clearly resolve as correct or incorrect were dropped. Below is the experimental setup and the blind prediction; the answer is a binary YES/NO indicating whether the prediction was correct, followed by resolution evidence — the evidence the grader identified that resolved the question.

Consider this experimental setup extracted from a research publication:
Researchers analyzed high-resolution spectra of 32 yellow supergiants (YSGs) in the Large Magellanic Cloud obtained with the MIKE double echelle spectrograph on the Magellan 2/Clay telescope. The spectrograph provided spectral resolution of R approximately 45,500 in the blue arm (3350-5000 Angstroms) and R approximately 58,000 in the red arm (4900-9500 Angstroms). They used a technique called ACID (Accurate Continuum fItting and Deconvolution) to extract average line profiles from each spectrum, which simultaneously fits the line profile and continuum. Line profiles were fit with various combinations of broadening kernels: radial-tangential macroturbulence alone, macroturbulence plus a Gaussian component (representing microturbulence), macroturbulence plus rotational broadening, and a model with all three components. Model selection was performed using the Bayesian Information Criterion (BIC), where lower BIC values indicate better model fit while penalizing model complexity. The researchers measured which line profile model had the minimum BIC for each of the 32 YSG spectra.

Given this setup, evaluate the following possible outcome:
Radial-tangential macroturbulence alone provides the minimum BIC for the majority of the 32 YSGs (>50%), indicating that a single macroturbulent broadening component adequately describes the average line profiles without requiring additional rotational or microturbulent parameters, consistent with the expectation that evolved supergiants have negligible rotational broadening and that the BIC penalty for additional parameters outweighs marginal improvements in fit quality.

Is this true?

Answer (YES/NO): NO